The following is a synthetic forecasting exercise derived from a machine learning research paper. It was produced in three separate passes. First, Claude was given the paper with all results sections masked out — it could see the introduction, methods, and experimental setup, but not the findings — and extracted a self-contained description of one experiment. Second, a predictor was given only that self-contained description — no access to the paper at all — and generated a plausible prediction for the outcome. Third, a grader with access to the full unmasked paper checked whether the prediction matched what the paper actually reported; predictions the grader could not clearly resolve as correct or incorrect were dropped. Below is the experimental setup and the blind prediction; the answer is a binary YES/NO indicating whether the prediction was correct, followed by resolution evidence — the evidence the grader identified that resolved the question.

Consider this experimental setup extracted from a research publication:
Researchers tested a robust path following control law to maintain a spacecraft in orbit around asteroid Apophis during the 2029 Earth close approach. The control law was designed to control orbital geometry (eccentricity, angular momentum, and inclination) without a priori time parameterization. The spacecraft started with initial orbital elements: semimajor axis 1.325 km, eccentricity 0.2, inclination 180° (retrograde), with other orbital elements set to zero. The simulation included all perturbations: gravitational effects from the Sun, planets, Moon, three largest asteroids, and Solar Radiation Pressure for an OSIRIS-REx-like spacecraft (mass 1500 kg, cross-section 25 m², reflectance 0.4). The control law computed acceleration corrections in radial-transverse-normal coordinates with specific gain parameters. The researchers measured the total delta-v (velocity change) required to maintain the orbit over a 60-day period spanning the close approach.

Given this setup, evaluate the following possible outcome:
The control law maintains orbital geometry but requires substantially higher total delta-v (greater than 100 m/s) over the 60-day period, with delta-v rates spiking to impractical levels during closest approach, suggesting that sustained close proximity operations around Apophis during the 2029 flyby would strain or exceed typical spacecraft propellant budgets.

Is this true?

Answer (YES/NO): NO